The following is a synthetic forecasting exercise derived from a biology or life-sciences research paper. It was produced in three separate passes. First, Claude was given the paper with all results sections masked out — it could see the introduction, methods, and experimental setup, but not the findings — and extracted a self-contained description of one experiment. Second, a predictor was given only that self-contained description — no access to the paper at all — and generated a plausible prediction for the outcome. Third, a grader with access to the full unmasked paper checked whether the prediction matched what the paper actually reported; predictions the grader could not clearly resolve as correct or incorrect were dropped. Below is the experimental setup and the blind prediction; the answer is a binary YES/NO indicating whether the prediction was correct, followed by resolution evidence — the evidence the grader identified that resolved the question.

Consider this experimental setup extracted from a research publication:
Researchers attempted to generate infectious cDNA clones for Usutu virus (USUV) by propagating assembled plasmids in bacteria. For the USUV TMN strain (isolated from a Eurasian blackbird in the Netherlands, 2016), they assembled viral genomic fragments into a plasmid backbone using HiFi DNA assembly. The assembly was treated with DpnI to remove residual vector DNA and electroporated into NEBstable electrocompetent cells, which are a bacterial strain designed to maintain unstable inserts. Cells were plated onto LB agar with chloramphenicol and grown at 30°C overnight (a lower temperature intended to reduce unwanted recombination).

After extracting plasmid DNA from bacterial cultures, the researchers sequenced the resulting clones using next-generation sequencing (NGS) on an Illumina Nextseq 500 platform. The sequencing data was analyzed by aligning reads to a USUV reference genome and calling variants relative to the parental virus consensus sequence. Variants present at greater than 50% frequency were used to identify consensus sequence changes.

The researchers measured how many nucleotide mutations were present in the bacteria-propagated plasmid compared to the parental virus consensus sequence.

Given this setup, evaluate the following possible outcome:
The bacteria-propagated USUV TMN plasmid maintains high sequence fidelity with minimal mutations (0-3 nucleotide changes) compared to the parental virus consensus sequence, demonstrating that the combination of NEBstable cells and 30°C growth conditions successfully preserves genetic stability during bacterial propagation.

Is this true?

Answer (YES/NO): NO